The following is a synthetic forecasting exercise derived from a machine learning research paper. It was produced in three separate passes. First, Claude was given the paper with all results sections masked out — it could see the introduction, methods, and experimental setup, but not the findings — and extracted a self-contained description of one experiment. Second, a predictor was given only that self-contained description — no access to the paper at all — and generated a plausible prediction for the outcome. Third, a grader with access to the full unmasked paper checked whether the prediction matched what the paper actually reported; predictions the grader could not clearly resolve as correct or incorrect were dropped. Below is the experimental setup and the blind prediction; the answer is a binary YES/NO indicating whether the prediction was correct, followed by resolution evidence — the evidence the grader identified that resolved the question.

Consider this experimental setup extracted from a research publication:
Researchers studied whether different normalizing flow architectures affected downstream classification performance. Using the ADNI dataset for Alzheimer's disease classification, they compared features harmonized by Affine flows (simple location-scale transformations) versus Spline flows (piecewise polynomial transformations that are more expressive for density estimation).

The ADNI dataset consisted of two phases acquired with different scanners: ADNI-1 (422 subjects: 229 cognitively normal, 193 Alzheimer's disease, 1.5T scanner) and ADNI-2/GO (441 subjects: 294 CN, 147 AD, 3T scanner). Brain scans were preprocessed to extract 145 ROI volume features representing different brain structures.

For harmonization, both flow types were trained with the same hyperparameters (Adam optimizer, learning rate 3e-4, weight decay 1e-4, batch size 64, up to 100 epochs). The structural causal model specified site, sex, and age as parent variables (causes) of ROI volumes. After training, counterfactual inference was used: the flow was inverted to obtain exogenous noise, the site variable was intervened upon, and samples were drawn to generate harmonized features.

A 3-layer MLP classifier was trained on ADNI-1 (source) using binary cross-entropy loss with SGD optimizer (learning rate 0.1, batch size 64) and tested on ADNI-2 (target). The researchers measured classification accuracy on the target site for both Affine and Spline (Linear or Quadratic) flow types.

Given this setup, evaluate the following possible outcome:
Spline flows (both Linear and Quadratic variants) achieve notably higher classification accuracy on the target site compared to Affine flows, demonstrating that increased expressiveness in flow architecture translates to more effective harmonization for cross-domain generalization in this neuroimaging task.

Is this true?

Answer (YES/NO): NO